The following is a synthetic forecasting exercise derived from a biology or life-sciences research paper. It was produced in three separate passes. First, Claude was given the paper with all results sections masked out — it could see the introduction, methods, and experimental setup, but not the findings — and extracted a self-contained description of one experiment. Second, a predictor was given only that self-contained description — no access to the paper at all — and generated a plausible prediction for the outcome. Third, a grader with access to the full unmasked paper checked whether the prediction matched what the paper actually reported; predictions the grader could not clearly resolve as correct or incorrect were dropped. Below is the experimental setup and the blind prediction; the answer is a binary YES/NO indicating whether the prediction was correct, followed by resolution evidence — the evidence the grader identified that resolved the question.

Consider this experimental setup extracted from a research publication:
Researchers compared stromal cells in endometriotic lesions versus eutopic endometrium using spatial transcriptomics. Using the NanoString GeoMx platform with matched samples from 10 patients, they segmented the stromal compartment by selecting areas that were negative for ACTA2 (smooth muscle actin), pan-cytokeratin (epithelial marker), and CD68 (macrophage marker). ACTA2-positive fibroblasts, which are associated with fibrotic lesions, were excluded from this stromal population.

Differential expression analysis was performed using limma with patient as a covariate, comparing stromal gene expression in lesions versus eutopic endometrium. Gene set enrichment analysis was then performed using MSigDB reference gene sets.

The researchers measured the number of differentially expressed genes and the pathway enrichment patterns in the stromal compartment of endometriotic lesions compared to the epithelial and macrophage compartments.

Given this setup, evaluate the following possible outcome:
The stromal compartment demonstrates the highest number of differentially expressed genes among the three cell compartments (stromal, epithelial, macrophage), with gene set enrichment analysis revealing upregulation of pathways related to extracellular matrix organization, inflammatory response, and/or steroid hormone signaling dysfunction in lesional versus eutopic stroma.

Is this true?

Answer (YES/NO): NO